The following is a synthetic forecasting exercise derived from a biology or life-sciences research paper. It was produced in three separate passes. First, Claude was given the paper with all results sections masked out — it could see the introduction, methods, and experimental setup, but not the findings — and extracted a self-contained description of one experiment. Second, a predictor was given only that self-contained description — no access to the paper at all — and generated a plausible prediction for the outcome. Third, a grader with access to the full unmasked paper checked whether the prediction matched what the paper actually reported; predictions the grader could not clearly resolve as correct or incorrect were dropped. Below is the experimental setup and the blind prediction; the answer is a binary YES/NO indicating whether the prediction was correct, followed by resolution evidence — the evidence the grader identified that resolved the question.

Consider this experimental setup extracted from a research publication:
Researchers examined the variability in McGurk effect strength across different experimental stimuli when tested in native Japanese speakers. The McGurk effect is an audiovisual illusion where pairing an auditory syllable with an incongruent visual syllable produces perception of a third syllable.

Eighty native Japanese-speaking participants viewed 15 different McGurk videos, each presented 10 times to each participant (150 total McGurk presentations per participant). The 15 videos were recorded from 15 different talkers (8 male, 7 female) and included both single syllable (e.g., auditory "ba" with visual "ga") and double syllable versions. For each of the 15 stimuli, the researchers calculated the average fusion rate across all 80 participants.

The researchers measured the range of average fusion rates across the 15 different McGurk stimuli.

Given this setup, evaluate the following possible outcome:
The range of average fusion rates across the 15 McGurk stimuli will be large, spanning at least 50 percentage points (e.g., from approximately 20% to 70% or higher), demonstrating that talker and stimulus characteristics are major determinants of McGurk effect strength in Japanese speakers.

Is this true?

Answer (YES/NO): YES